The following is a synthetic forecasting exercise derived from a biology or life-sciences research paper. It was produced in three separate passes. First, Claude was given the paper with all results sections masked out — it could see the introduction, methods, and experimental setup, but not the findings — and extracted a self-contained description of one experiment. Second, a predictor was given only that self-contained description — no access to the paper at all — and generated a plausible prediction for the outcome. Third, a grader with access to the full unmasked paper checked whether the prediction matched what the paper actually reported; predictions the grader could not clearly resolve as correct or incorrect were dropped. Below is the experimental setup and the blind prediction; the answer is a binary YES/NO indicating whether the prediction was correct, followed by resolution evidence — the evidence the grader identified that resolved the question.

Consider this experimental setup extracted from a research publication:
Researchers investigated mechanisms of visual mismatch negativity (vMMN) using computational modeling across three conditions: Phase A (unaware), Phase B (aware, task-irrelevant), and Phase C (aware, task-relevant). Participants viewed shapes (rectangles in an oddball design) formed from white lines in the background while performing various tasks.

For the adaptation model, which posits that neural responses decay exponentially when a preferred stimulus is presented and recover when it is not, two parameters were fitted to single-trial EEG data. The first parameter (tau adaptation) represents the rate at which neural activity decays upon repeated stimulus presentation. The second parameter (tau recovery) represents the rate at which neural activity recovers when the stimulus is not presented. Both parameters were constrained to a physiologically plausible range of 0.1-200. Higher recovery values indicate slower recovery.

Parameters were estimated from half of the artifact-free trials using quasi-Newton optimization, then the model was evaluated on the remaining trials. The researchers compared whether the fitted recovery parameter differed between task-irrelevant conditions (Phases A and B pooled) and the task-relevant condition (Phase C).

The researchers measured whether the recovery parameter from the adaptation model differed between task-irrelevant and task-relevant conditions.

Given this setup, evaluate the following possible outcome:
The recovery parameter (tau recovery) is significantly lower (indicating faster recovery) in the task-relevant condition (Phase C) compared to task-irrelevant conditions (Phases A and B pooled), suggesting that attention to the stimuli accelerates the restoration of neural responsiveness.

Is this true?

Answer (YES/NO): YES